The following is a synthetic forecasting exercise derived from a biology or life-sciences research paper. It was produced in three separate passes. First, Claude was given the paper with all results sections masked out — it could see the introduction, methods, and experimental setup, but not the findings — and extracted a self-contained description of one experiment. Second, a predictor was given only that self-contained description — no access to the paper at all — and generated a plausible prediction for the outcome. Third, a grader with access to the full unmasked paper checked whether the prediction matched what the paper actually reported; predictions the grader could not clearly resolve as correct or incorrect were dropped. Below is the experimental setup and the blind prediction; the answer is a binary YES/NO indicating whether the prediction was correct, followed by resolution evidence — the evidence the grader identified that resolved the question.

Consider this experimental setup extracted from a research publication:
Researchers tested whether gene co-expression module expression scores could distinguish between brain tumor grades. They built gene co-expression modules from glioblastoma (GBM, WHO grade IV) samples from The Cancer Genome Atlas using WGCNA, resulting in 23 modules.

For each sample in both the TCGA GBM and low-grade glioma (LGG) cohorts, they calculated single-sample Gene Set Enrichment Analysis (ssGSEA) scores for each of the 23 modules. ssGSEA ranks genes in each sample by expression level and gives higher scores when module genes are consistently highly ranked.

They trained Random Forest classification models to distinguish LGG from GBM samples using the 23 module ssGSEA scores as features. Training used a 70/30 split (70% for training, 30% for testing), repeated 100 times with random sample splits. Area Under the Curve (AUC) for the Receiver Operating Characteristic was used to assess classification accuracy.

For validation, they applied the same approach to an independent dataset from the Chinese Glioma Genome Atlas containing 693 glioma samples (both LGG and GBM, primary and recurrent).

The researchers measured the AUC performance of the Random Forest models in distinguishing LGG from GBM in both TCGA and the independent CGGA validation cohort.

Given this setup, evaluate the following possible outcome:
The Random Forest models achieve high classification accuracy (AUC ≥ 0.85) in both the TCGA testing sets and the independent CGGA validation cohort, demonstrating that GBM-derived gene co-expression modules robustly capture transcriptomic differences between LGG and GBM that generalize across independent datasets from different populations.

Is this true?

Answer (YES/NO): NO